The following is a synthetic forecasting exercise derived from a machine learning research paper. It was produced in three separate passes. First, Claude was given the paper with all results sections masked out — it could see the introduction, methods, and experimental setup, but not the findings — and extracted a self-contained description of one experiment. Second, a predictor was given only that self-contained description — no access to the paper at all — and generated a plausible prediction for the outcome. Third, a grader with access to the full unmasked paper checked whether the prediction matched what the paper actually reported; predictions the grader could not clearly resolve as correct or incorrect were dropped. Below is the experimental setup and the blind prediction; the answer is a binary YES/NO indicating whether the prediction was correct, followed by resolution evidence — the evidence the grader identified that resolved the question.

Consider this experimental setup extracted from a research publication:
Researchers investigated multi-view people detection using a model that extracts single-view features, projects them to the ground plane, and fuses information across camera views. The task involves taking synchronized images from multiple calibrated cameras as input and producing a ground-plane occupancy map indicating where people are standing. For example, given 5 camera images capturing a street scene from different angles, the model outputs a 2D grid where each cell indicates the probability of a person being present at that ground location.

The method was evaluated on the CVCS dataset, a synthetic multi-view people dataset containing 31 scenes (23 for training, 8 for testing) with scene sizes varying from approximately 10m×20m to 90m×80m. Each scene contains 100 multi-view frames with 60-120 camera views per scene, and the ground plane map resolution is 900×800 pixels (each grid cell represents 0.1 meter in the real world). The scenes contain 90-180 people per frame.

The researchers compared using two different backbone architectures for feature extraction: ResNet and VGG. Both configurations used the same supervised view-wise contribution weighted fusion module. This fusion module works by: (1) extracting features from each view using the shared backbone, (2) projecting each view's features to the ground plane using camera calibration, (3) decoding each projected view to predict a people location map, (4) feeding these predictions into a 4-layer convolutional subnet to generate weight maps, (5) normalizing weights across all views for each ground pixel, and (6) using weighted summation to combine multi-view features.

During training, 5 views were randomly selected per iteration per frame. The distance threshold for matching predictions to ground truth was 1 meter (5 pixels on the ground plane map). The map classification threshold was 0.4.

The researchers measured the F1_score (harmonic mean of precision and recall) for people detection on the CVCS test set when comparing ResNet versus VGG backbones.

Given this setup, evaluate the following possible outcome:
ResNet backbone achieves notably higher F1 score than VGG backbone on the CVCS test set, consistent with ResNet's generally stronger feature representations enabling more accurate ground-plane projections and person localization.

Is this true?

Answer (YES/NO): YES